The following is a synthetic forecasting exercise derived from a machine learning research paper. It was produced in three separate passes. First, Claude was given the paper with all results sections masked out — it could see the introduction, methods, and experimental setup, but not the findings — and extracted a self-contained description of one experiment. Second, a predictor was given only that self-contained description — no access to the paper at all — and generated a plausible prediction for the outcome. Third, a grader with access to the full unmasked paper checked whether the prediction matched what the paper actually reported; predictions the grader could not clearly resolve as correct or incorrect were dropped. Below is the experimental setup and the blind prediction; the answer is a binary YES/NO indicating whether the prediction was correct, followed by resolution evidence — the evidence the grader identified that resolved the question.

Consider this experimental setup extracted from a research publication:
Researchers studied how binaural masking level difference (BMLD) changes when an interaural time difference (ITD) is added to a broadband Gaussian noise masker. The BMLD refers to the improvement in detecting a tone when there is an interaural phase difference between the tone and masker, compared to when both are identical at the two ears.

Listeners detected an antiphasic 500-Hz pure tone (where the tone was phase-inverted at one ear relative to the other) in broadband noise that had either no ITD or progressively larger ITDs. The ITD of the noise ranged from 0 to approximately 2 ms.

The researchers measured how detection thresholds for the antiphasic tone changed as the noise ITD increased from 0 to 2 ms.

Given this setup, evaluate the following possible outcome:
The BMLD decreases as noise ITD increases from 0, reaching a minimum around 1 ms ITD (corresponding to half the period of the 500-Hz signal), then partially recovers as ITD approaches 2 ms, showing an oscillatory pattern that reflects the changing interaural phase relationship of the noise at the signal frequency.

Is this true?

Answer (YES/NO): NO